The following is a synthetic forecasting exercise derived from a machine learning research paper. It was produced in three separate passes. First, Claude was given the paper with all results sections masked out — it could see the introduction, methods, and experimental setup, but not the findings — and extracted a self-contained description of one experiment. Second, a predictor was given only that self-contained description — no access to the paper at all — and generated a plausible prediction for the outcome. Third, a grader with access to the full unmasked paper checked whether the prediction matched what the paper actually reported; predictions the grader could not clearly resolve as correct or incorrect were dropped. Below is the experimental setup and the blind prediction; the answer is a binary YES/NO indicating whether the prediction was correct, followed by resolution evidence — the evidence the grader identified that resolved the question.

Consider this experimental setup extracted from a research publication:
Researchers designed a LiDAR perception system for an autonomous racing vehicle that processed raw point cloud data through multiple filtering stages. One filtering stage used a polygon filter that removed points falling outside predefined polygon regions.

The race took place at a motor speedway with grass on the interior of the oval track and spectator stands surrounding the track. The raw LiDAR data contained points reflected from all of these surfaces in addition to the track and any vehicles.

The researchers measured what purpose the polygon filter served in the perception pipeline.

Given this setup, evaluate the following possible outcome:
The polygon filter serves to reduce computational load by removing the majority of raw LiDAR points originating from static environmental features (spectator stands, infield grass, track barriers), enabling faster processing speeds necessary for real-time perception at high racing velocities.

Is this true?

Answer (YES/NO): NO